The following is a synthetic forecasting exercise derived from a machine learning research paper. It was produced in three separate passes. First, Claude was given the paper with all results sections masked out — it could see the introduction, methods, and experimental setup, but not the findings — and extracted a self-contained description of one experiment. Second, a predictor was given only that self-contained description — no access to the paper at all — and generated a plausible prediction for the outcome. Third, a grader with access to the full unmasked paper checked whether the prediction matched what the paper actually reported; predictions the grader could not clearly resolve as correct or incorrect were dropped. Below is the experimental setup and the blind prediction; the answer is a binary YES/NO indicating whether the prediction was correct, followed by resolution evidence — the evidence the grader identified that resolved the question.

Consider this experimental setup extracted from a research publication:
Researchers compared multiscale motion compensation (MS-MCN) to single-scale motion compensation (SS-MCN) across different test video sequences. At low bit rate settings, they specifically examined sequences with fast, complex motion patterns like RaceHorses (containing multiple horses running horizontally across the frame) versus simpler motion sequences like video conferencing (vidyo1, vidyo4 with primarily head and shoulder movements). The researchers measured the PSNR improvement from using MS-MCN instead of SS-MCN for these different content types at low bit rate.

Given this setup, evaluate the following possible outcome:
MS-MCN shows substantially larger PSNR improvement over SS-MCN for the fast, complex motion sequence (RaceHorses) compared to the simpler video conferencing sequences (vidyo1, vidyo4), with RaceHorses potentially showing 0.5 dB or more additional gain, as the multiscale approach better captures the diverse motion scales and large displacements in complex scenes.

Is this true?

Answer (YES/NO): YES